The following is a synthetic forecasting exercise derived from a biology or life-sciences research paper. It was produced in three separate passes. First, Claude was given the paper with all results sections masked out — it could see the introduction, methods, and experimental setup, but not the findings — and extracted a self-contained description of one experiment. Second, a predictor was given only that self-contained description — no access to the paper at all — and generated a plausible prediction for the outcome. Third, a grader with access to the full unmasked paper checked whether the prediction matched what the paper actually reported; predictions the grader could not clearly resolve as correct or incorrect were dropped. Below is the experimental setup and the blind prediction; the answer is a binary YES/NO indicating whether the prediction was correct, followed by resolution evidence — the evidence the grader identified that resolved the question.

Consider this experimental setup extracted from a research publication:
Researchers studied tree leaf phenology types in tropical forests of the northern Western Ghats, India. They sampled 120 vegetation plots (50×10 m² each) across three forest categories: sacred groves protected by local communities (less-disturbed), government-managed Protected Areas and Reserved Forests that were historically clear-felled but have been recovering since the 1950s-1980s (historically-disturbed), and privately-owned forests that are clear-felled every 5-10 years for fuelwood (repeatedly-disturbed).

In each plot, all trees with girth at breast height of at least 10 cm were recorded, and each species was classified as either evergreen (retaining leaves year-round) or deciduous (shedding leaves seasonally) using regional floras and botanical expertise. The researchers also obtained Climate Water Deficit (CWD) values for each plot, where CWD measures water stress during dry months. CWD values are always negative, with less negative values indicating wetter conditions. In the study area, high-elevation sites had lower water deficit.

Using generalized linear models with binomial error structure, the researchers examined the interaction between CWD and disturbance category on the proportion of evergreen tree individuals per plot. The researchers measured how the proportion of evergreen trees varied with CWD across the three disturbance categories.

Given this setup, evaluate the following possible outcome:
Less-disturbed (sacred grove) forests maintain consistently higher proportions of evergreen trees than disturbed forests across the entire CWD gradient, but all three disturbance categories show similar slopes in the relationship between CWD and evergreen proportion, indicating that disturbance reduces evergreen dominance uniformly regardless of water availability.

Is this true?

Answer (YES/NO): NO